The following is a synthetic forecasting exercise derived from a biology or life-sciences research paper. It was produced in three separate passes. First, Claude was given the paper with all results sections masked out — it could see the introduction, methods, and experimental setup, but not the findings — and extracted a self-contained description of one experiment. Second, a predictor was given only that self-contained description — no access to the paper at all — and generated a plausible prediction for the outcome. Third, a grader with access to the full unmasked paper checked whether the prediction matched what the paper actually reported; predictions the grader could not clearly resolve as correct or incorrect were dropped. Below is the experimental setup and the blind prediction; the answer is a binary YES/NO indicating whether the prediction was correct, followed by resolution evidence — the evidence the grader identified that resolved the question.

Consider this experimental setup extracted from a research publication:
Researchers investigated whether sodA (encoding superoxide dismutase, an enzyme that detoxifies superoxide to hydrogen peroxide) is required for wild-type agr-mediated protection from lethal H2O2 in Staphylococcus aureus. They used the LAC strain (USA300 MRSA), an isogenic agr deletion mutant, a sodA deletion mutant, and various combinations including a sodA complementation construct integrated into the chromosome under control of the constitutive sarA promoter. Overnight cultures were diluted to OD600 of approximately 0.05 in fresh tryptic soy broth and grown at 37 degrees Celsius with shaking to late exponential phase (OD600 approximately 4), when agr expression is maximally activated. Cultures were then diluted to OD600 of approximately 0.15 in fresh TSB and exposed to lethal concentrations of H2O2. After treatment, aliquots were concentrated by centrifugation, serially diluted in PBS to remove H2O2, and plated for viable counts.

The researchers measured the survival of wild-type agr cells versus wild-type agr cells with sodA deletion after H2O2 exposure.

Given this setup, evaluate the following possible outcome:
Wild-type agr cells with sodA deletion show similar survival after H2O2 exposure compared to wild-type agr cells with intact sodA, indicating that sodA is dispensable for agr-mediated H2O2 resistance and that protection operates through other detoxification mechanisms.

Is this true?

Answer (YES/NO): NO